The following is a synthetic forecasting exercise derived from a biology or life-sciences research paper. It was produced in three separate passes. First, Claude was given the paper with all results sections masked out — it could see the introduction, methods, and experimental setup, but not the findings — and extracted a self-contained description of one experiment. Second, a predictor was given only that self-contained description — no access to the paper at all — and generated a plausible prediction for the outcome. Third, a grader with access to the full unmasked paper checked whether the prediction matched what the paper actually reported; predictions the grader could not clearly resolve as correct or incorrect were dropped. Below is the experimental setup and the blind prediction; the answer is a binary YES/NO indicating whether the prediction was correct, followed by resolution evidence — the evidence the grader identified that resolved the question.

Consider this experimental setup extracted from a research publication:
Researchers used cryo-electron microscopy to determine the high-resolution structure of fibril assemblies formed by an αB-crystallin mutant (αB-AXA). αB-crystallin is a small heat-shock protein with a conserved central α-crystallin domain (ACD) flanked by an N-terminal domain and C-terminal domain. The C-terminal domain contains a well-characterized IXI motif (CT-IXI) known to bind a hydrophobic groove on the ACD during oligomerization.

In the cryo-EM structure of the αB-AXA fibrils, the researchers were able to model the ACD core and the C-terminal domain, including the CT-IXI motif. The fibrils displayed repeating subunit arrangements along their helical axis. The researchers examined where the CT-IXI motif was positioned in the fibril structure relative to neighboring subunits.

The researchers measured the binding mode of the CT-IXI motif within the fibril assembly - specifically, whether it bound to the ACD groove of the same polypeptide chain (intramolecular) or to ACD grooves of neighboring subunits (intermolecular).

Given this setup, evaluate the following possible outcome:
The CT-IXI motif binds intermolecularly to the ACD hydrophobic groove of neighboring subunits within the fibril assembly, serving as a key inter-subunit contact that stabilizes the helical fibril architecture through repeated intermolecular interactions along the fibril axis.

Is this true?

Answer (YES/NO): YES